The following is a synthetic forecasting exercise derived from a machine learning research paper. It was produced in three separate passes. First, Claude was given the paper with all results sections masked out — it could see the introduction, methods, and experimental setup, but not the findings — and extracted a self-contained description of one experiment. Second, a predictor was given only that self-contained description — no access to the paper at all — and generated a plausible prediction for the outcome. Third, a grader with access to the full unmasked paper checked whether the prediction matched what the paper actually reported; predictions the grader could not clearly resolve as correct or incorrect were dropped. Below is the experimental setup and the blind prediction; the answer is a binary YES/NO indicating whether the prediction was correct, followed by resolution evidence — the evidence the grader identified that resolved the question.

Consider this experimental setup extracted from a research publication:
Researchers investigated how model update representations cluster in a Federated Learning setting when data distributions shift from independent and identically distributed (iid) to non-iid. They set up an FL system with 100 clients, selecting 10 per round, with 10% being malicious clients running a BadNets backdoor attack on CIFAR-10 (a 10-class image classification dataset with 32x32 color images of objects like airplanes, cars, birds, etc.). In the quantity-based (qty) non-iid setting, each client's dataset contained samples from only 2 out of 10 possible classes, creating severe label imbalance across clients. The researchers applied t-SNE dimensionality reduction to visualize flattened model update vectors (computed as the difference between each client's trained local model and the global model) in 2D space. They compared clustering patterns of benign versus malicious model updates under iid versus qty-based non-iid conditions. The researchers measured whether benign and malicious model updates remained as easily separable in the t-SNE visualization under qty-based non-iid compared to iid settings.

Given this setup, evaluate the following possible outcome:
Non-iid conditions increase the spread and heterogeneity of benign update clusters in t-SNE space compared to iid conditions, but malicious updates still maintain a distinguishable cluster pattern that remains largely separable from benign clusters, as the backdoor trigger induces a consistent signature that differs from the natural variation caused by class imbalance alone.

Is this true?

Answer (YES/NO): NO